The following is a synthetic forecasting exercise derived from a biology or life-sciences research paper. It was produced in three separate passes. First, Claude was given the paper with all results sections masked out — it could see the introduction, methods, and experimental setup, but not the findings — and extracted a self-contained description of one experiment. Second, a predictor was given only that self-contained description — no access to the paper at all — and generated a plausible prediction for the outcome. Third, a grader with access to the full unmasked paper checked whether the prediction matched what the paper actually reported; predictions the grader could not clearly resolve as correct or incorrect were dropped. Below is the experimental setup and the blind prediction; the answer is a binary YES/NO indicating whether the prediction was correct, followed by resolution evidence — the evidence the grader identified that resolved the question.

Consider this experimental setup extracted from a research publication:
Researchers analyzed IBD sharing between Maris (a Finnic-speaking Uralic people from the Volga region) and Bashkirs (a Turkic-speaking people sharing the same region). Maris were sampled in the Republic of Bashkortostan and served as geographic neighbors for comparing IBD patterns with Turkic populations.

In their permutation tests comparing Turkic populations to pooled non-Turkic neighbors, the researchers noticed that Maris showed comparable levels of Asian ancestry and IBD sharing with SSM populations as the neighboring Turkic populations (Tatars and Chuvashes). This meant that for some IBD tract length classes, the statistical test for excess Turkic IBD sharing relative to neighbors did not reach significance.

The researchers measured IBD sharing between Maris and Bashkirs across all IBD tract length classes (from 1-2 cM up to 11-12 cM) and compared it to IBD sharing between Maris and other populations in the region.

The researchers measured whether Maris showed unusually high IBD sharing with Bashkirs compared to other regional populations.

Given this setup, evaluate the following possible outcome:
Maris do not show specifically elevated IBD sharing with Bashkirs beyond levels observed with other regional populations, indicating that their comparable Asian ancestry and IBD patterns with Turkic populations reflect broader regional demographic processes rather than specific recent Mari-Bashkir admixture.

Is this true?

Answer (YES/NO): NO